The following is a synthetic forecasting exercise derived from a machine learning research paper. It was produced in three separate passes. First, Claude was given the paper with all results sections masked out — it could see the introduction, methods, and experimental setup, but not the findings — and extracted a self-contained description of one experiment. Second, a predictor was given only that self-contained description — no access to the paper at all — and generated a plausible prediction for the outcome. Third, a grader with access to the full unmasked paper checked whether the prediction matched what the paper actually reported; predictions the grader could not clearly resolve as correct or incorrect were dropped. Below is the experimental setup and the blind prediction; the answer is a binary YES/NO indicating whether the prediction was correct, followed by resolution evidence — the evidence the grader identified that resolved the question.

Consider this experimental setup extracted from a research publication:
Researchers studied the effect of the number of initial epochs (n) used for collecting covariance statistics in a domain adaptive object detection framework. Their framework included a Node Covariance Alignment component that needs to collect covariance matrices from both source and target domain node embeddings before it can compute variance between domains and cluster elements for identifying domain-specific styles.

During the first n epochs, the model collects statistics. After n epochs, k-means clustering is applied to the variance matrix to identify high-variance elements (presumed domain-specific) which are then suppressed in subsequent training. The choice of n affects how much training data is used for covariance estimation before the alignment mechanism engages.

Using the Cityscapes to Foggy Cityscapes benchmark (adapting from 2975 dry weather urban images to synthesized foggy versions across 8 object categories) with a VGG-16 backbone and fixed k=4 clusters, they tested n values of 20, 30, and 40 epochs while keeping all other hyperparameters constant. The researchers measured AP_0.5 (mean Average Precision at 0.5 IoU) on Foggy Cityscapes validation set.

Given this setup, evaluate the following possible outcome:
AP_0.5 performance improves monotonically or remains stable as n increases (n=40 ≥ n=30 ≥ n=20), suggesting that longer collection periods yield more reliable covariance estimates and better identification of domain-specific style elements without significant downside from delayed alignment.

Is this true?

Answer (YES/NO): NO